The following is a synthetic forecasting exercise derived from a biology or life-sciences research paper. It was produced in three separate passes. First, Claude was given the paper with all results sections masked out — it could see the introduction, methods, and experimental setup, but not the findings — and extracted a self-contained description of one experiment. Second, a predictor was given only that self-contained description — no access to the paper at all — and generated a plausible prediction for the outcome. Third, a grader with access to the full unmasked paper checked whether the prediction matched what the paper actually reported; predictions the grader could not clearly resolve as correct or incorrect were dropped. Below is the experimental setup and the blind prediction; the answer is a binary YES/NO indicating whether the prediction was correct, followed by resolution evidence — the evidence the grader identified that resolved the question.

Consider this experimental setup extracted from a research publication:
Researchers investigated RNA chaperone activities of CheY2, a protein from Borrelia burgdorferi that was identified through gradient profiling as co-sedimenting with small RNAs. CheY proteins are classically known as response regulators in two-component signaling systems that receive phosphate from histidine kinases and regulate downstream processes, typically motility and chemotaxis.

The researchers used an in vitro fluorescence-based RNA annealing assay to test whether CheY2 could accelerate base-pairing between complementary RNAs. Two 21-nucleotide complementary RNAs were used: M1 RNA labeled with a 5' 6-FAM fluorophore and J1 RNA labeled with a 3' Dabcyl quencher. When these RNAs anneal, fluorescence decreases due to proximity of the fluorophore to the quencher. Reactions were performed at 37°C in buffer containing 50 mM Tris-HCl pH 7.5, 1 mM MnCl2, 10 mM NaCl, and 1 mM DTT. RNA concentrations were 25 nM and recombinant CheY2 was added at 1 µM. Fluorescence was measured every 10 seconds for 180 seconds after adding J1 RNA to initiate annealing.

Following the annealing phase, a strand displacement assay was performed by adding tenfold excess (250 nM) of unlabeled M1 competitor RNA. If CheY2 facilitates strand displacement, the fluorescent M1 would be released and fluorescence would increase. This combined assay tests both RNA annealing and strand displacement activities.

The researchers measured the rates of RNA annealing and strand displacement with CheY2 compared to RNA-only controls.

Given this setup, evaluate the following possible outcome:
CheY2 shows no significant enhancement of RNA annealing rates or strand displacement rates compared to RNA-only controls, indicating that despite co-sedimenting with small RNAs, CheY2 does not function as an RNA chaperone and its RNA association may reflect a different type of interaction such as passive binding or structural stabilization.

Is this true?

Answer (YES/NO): NO